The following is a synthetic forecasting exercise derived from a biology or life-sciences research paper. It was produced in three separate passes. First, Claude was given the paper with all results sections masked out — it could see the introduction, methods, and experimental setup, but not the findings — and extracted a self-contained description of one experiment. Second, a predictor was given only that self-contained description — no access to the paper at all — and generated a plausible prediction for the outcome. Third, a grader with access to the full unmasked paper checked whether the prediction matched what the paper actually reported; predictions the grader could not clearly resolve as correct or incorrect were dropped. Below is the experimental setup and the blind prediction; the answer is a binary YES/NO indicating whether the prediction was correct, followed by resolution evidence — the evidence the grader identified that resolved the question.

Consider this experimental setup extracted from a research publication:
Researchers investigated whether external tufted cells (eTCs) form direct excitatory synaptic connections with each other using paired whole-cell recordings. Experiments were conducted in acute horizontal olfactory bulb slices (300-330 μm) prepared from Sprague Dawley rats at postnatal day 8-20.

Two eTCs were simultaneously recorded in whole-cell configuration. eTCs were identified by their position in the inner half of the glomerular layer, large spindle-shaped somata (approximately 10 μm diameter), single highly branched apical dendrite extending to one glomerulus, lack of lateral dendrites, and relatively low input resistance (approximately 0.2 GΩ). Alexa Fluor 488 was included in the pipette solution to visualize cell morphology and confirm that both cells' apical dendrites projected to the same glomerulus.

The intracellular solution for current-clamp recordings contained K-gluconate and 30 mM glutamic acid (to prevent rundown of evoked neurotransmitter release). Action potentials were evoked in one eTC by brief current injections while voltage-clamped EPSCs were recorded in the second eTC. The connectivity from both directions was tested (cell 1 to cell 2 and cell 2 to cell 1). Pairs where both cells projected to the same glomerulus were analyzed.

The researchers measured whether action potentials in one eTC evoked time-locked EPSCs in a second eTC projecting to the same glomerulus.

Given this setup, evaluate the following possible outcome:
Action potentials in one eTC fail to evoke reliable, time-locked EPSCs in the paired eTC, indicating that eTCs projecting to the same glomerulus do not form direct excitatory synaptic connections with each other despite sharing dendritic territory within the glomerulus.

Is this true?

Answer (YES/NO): YES